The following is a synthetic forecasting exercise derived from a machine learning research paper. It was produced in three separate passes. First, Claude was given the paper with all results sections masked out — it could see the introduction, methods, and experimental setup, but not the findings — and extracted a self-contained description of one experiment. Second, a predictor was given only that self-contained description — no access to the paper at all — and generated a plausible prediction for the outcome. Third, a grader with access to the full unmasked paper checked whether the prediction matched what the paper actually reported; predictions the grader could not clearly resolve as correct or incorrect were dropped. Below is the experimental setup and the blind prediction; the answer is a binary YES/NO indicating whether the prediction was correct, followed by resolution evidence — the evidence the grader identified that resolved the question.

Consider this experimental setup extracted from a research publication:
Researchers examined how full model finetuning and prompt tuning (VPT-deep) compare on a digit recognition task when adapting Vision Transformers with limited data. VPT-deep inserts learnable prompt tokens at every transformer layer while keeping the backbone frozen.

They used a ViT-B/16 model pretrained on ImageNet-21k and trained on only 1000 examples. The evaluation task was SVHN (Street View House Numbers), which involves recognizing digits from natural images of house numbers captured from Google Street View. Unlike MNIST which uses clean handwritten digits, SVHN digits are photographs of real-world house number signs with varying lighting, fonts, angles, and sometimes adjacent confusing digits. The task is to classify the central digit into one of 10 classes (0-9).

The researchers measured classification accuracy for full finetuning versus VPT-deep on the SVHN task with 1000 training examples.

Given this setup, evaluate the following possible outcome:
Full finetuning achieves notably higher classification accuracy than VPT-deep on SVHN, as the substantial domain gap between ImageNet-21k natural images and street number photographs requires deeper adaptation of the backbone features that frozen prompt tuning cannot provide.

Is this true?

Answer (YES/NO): YES